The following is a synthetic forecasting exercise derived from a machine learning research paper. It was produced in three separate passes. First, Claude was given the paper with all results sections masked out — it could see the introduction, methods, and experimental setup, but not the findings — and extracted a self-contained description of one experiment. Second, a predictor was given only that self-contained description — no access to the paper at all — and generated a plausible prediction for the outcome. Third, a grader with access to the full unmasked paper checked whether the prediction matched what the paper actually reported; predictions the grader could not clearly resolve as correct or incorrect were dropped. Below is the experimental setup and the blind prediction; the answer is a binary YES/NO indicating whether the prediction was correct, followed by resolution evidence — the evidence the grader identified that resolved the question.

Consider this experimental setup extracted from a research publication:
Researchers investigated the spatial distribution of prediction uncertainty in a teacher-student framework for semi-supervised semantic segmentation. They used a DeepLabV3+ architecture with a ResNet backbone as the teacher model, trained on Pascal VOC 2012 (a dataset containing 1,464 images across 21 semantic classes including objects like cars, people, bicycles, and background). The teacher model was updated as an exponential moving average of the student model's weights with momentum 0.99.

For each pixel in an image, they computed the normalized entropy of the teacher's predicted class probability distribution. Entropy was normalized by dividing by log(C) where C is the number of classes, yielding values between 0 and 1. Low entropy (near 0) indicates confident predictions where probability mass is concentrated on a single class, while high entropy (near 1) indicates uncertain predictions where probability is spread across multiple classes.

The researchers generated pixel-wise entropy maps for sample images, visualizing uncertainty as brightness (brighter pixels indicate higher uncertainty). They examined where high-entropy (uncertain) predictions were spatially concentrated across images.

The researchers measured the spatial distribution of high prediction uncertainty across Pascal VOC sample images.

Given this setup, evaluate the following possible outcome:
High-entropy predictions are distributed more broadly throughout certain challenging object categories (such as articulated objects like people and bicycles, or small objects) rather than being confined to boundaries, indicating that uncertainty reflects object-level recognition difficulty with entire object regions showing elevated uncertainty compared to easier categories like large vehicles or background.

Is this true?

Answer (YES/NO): NO